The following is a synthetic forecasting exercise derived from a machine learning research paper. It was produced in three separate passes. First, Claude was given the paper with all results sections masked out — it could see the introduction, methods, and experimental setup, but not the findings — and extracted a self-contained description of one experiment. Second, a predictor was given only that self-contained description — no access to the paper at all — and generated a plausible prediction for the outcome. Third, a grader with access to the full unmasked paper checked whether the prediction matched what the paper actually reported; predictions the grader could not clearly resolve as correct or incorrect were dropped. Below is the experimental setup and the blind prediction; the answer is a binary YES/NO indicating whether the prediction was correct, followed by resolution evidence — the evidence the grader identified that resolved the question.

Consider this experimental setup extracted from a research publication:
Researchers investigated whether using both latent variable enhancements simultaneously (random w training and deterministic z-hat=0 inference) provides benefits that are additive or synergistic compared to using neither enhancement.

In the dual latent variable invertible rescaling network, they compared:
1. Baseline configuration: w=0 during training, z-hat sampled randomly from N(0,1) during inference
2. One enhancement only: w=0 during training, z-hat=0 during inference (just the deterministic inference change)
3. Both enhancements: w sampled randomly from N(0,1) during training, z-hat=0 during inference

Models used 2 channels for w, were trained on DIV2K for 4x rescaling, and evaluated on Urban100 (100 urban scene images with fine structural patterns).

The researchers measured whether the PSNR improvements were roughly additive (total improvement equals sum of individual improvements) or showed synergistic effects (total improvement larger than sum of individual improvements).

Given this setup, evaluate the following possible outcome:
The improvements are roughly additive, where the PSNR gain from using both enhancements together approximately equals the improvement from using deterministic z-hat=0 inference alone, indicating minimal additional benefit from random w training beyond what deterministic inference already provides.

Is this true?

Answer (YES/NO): NO